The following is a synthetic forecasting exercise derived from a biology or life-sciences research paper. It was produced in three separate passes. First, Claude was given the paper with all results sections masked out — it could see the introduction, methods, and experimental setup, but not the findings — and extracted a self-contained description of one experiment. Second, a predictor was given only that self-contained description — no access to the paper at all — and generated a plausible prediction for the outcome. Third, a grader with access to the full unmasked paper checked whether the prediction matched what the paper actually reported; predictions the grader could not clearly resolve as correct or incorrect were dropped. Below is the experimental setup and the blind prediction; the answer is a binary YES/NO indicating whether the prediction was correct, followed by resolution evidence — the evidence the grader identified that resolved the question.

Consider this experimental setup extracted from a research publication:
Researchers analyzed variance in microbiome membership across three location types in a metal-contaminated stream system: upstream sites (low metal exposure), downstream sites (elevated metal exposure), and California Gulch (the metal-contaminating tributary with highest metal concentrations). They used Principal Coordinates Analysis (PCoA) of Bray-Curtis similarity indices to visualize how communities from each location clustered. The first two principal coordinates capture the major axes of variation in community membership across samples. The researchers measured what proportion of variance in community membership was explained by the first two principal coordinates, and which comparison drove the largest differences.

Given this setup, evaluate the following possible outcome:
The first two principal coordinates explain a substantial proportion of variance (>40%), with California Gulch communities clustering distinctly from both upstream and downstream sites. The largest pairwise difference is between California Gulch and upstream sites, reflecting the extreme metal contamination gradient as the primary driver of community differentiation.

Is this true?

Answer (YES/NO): NO